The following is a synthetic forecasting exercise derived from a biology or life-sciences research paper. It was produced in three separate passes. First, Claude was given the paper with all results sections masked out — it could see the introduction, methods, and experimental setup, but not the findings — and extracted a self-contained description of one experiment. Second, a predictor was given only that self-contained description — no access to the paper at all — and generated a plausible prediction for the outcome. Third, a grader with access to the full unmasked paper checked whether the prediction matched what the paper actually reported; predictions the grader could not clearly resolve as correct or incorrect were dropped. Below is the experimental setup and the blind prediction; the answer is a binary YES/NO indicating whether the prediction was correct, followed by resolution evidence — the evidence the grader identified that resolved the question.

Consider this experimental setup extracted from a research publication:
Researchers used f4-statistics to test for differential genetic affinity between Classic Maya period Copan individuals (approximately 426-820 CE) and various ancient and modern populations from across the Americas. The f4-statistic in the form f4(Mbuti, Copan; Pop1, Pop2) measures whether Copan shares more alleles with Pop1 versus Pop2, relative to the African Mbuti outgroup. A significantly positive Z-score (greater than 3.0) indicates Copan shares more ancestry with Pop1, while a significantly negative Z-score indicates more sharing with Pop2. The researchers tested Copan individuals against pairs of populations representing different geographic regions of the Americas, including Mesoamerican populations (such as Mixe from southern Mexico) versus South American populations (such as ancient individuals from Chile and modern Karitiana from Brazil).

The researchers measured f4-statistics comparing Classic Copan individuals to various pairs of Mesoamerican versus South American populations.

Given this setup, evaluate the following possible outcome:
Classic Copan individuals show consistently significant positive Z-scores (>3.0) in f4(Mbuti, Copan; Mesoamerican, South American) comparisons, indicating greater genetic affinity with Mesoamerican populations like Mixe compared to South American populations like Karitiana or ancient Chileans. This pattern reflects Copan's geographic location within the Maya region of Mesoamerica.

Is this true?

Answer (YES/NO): NO